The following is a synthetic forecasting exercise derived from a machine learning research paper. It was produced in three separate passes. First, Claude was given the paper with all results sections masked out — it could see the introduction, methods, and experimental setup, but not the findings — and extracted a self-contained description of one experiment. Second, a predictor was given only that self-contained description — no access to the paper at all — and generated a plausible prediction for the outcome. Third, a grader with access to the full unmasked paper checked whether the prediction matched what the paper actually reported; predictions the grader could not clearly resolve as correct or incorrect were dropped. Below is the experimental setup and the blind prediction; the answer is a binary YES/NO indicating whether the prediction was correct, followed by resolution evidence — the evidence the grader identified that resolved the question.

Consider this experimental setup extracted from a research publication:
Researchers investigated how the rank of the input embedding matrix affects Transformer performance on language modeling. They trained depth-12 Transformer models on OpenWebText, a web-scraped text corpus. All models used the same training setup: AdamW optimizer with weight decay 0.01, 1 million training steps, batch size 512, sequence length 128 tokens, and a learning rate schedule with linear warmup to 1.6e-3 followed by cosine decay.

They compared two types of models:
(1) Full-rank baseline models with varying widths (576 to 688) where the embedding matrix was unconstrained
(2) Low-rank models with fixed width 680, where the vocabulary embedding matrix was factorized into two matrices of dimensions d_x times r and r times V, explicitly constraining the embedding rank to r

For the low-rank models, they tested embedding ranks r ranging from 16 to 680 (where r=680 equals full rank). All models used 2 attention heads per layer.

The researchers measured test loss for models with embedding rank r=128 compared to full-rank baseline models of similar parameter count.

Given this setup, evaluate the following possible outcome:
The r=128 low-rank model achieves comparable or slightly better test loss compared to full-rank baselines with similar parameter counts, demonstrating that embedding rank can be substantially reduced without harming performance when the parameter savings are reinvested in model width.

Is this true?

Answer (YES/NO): NO